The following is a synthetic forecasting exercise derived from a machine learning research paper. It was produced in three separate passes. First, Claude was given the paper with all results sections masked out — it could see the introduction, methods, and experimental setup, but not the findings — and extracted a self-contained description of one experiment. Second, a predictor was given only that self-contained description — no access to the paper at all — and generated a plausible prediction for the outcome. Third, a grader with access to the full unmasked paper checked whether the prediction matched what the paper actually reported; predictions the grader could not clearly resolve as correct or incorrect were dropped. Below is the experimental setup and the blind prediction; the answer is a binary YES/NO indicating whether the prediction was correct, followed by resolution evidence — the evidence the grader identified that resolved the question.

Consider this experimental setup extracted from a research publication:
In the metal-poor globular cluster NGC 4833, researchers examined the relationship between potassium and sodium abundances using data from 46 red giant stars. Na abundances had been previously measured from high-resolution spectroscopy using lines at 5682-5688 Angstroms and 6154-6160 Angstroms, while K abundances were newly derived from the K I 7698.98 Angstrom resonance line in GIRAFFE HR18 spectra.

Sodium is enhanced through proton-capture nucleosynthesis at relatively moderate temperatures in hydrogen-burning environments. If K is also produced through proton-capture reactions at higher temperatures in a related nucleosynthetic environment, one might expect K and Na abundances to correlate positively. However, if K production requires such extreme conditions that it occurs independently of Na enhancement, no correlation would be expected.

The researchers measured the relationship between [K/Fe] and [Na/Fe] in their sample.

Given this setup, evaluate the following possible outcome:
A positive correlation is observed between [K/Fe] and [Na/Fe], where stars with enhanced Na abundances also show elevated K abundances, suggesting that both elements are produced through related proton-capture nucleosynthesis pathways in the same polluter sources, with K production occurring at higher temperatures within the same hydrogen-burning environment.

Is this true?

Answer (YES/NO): YES